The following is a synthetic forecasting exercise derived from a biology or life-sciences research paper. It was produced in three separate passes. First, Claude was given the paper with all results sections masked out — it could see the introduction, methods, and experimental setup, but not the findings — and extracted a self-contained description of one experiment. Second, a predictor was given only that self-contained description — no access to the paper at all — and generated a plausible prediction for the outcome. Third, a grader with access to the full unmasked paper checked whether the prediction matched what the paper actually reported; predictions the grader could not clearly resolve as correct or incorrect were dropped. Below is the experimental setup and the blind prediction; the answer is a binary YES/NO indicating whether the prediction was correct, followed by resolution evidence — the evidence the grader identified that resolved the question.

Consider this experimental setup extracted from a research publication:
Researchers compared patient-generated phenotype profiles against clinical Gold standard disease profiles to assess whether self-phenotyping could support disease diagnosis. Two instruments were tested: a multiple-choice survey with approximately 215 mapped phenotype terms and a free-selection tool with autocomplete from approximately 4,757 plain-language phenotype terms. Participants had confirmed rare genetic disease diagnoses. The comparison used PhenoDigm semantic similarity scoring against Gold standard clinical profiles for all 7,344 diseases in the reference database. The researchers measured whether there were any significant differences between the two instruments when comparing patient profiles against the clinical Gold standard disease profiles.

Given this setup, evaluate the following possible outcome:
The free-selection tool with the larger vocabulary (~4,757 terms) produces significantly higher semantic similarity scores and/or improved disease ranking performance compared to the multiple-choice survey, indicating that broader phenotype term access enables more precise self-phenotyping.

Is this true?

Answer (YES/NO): NO